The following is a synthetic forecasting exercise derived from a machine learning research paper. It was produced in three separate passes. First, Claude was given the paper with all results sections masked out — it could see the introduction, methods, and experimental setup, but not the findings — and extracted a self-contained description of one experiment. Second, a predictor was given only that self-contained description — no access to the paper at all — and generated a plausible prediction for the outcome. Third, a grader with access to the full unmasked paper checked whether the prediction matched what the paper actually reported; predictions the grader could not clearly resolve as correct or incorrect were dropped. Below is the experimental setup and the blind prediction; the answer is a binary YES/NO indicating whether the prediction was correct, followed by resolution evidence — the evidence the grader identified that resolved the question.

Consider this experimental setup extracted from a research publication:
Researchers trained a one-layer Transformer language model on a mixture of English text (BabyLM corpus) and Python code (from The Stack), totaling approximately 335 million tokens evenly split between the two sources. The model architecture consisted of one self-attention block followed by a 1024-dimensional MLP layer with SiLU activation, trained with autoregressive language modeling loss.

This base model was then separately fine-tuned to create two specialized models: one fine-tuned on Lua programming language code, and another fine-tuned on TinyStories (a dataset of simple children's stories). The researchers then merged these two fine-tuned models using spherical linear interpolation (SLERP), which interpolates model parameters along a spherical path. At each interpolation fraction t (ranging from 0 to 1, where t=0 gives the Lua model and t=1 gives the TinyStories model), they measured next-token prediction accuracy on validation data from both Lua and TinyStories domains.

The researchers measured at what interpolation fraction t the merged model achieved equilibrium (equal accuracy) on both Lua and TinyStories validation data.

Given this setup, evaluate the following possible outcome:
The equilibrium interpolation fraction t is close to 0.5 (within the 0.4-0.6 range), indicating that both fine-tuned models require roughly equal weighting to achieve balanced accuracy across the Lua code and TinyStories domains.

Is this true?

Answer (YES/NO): YES